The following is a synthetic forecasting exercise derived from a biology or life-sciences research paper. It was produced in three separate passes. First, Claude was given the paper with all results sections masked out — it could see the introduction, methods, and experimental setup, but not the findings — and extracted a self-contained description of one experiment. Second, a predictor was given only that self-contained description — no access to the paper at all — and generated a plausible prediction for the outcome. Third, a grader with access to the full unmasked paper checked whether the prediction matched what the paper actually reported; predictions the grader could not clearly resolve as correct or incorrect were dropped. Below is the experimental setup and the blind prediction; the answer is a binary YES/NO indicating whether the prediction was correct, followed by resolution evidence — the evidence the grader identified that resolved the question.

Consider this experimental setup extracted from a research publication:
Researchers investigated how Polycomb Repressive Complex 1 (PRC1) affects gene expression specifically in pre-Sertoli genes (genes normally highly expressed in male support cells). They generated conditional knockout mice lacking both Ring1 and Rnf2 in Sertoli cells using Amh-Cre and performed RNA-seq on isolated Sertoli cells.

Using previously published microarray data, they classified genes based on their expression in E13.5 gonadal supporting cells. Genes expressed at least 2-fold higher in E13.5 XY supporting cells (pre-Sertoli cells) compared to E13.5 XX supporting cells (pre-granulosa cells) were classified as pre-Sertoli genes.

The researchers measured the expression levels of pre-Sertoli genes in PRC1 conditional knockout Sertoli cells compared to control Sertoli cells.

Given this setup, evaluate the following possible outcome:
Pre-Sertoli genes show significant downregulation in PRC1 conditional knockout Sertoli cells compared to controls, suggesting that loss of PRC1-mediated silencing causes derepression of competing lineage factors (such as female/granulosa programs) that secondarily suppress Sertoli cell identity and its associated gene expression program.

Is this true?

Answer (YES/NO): YES